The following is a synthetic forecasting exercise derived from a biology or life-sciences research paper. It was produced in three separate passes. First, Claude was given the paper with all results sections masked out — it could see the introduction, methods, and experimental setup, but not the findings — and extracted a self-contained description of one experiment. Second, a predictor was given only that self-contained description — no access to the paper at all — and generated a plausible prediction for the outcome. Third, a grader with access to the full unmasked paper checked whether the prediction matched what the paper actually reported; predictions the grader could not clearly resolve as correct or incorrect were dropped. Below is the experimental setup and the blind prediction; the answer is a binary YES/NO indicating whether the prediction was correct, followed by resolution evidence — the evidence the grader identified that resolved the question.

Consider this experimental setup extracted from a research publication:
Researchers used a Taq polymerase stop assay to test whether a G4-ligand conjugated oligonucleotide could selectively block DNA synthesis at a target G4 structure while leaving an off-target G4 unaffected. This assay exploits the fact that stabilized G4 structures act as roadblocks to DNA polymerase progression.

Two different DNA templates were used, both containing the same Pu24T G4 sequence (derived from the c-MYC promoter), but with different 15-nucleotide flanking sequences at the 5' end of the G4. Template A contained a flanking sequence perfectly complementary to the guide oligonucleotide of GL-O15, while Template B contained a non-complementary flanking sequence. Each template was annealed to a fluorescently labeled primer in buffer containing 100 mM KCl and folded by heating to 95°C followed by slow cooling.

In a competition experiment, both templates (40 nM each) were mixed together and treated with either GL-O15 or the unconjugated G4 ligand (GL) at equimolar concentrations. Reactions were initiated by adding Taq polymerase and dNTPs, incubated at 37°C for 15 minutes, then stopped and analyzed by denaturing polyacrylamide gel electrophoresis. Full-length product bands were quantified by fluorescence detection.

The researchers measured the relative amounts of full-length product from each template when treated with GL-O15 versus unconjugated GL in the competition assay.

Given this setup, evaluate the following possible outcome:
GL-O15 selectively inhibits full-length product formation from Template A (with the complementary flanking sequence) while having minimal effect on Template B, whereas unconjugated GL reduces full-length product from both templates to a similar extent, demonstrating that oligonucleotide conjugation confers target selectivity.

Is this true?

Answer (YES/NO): YES